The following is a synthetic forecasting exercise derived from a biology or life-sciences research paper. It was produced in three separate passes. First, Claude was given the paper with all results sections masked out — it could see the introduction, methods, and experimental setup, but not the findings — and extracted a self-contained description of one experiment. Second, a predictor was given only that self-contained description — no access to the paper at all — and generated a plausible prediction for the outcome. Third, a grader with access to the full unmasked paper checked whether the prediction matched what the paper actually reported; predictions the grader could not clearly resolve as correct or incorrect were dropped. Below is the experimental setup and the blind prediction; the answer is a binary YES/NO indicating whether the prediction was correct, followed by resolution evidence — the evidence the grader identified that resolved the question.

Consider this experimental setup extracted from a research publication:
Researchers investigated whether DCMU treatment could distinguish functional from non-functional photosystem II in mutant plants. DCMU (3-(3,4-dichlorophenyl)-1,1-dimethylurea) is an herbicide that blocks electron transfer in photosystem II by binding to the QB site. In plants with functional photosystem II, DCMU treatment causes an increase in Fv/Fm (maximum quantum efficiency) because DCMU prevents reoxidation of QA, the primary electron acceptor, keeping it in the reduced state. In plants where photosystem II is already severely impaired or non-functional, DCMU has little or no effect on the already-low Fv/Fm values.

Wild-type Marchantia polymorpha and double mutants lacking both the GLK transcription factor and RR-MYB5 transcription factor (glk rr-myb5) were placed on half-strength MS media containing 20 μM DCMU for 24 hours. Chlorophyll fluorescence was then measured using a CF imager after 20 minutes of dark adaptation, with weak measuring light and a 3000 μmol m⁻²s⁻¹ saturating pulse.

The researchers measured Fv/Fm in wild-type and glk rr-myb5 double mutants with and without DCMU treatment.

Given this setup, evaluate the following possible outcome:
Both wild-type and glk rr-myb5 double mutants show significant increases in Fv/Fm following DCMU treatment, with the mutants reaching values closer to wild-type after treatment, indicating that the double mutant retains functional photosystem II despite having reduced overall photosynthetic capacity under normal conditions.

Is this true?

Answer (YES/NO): NO